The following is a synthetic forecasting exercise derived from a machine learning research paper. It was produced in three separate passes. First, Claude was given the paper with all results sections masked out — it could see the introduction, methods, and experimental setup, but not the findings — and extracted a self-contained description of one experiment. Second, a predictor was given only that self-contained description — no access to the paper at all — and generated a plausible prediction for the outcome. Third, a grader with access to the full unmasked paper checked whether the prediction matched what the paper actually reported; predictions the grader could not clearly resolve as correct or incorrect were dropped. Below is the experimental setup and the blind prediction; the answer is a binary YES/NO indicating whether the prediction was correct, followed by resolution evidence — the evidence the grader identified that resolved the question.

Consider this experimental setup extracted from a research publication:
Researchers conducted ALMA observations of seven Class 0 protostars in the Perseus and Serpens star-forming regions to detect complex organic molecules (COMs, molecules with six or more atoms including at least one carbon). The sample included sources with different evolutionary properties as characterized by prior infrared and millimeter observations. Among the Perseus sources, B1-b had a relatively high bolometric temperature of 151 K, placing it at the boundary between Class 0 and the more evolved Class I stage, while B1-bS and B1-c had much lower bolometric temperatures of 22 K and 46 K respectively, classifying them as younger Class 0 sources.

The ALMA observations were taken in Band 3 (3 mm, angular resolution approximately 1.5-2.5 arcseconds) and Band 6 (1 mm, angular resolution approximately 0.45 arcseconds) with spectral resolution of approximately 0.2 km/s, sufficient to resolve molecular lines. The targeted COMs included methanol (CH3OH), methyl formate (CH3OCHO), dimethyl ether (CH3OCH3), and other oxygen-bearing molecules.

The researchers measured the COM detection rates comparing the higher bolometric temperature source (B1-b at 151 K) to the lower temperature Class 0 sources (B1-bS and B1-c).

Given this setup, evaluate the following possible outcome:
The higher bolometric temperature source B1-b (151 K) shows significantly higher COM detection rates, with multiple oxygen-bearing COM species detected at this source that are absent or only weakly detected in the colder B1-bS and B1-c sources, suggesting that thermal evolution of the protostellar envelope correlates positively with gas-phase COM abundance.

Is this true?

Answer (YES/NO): NO